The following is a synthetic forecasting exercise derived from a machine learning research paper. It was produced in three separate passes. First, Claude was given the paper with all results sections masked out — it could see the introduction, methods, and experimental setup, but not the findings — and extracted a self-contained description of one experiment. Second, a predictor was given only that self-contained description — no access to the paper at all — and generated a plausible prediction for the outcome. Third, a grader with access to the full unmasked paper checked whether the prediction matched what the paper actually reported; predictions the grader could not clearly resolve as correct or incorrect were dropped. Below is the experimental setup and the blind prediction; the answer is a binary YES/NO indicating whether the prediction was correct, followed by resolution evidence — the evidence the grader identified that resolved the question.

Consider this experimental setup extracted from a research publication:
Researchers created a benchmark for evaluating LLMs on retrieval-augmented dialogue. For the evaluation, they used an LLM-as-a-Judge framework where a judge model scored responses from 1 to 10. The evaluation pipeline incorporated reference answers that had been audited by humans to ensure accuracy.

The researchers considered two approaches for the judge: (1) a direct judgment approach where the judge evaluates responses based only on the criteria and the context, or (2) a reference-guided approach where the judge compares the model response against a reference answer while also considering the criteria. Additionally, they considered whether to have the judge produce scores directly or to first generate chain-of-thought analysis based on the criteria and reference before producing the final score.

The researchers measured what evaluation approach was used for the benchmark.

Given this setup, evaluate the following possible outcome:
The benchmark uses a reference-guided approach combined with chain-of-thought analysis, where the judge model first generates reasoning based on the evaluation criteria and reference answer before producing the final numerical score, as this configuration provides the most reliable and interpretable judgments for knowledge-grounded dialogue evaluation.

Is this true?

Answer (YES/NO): YES